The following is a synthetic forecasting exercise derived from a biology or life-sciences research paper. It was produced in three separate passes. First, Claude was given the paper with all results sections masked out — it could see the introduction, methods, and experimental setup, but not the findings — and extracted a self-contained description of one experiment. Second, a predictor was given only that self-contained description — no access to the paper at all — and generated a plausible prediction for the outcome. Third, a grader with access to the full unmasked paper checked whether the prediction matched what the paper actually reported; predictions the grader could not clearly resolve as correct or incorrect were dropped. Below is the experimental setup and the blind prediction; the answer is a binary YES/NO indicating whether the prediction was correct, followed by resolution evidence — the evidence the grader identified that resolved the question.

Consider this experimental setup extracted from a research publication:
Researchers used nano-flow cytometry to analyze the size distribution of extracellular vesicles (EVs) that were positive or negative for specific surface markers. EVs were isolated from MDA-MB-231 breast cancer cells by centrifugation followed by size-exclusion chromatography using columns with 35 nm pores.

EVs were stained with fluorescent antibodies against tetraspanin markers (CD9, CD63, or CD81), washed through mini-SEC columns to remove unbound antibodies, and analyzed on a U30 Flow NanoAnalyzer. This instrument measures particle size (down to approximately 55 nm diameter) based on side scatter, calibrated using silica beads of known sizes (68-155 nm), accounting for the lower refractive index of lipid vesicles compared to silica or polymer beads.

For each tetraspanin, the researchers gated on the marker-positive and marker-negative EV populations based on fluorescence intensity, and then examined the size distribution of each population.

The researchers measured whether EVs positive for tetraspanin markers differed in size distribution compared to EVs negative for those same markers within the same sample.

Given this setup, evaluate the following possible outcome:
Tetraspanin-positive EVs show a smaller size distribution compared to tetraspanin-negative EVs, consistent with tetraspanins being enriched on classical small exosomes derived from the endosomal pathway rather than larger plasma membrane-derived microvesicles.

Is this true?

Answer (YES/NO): NO